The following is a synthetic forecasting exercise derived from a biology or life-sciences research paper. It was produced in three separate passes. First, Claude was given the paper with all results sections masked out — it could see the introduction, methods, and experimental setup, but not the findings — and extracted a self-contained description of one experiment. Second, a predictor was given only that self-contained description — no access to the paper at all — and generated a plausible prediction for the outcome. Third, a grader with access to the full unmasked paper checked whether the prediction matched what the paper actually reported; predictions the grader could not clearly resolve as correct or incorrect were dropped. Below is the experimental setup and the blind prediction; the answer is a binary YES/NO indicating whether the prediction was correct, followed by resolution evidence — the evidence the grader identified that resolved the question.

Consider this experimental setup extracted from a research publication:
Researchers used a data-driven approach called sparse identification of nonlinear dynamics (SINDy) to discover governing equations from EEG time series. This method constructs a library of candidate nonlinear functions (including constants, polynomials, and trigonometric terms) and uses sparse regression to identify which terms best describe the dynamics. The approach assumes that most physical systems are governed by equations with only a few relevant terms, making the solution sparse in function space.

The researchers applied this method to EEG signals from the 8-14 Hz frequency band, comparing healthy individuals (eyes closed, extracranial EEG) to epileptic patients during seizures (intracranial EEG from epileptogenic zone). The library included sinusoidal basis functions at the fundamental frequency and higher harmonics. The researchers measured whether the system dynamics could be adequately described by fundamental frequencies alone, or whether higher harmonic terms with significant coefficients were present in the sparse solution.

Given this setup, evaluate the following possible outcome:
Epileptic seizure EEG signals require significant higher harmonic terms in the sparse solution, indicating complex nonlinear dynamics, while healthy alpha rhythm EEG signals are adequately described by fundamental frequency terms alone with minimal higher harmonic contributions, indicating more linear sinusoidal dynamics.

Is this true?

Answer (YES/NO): NO